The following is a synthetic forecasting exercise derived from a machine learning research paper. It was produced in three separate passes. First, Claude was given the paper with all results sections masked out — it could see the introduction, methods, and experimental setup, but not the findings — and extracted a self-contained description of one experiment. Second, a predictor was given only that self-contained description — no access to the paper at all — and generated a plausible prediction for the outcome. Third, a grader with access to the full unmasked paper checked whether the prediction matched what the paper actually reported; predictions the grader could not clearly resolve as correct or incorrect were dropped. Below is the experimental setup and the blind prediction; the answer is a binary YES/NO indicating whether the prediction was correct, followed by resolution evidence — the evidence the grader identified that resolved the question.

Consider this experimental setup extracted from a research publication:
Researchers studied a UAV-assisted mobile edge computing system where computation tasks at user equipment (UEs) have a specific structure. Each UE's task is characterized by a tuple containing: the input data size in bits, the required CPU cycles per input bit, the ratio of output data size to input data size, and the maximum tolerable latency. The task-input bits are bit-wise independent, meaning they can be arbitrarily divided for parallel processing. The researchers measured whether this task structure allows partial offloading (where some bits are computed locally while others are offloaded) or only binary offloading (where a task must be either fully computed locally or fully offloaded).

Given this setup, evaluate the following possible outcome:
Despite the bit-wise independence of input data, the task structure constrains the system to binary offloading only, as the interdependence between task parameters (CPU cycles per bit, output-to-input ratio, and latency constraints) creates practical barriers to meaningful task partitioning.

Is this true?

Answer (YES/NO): NO